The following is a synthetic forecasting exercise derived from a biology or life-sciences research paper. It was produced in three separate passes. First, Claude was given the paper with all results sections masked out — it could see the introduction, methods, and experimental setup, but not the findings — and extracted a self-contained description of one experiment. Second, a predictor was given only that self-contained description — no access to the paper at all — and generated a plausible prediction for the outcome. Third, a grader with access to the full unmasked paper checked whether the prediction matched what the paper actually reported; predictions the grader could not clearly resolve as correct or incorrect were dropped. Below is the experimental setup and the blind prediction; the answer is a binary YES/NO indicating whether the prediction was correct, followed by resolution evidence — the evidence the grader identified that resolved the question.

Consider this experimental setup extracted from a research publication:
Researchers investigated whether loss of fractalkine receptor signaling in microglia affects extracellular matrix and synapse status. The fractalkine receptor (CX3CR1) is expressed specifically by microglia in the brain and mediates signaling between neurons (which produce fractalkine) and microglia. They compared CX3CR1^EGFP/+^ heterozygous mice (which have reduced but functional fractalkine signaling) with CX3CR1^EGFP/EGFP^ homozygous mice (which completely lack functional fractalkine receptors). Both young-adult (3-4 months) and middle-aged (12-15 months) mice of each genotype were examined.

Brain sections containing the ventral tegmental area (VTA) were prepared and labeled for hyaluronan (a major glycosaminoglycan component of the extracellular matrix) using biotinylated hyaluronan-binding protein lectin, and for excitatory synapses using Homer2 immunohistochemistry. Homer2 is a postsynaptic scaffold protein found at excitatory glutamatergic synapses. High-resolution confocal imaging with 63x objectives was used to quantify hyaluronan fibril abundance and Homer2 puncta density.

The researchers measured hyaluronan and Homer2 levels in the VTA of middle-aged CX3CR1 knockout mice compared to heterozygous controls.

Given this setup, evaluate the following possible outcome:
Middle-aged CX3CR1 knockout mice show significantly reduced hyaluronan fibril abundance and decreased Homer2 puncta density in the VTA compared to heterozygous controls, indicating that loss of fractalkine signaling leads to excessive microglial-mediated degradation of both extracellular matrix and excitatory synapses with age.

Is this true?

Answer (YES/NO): NO